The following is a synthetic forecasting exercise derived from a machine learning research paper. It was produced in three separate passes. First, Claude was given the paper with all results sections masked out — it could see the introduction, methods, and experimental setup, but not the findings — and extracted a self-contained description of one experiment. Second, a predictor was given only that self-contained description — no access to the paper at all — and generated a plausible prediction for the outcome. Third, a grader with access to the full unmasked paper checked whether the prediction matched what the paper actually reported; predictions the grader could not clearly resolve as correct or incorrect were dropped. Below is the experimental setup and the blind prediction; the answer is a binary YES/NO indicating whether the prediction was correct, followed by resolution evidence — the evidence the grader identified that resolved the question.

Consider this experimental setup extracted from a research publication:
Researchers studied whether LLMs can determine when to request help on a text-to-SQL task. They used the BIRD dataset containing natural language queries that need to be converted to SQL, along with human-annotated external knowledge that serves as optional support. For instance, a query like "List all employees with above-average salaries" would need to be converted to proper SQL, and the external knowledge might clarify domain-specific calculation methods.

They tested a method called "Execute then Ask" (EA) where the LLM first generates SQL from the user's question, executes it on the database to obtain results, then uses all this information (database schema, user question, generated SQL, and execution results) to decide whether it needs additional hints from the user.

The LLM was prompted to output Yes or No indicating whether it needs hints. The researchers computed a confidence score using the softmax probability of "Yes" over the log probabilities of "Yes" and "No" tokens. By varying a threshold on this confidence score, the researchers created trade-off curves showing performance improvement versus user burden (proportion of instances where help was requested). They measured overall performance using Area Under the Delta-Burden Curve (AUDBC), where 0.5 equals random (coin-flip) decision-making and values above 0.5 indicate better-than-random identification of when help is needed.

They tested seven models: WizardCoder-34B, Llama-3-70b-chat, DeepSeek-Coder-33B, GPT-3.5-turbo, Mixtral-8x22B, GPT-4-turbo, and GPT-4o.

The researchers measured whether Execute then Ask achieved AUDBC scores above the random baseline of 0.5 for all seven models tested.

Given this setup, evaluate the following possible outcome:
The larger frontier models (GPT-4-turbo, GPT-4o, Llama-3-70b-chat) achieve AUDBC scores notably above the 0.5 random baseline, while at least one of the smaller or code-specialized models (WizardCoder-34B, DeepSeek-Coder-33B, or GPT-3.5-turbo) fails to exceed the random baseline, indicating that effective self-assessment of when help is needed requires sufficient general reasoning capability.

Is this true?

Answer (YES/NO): NO